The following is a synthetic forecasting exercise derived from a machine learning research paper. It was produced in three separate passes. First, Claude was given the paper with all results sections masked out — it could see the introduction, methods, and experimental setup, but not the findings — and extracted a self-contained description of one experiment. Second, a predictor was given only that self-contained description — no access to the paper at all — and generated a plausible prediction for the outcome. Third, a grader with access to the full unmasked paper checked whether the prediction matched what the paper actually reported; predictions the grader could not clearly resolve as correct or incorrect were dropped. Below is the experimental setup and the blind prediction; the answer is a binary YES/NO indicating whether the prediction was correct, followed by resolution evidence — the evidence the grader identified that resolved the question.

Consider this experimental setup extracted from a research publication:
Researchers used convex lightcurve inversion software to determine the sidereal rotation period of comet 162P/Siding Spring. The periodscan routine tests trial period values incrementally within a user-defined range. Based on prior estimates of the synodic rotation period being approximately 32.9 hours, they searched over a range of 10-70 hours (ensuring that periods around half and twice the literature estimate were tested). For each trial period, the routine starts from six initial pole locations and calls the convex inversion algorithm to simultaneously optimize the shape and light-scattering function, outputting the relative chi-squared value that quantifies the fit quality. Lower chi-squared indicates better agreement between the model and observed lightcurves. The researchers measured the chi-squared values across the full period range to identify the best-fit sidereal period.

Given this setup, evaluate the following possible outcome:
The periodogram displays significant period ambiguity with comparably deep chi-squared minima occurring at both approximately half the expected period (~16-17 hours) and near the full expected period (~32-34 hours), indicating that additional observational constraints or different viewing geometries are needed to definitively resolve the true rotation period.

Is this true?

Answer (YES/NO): NO